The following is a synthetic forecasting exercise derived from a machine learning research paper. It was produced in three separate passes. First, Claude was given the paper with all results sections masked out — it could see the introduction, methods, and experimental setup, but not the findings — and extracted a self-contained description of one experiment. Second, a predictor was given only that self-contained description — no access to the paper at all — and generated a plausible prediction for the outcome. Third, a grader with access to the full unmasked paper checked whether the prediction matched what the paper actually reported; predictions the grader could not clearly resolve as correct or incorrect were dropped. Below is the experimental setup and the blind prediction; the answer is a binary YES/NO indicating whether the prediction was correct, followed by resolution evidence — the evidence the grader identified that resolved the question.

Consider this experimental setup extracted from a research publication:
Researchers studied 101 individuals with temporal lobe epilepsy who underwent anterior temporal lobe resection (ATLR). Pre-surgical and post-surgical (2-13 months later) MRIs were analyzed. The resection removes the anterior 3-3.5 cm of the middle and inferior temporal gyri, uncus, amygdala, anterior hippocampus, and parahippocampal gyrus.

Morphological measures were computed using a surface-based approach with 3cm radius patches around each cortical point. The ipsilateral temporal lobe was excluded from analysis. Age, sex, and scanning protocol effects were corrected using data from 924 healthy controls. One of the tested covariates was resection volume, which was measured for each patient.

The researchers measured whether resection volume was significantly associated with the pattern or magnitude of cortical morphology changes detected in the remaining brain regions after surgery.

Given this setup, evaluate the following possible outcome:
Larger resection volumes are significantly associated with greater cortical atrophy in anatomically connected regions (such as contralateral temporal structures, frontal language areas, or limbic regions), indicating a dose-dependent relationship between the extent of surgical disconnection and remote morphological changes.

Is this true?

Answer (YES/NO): NO